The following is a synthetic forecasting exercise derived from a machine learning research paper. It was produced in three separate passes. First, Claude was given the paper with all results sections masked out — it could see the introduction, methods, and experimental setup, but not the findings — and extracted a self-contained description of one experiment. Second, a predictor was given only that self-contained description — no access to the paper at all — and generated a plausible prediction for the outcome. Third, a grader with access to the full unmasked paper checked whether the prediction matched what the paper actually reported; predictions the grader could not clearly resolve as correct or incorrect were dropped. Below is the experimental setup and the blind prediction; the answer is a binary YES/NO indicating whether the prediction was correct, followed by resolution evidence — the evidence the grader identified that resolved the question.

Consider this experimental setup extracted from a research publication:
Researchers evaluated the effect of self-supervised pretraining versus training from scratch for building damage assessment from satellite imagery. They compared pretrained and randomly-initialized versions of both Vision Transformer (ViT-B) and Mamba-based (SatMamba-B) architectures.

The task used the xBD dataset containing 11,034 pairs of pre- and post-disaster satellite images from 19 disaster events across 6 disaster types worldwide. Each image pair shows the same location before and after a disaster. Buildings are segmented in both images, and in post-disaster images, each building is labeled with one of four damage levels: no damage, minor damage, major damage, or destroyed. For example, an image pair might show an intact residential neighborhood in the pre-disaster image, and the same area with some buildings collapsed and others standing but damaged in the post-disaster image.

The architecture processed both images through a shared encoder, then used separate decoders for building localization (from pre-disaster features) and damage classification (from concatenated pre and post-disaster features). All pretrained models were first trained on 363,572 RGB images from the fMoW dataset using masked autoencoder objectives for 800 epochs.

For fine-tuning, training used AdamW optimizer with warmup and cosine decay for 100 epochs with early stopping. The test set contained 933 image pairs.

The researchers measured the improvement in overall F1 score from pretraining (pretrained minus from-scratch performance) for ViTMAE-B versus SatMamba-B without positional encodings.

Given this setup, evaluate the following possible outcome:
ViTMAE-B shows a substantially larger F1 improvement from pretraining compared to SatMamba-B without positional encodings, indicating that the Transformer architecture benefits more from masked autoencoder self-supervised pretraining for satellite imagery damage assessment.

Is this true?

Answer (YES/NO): YES